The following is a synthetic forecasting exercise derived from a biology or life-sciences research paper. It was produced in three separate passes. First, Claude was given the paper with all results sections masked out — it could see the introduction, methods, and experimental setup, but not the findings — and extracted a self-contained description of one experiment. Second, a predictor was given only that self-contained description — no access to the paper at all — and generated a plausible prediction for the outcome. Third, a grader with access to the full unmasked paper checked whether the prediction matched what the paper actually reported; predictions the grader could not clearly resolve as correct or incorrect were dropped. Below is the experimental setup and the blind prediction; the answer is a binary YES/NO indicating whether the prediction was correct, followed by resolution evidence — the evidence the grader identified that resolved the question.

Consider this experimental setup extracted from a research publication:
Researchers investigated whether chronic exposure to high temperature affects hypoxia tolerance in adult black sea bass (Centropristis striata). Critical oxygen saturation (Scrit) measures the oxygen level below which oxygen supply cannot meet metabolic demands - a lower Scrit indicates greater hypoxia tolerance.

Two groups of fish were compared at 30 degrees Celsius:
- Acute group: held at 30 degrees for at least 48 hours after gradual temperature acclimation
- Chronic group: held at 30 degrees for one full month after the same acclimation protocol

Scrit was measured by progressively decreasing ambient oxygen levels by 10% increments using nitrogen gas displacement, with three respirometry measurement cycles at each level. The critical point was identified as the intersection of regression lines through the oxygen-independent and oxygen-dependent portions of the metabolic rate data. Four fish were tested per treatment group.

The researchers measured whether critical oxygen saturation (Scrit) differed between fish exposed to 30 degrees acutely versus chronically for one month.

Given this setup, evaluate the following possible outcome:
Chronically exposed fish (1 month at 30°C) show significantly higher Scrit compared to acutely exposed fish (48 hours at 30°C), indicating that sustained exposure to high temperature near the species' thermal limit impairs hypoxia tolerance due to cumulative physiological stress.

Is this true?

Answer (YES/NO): NO